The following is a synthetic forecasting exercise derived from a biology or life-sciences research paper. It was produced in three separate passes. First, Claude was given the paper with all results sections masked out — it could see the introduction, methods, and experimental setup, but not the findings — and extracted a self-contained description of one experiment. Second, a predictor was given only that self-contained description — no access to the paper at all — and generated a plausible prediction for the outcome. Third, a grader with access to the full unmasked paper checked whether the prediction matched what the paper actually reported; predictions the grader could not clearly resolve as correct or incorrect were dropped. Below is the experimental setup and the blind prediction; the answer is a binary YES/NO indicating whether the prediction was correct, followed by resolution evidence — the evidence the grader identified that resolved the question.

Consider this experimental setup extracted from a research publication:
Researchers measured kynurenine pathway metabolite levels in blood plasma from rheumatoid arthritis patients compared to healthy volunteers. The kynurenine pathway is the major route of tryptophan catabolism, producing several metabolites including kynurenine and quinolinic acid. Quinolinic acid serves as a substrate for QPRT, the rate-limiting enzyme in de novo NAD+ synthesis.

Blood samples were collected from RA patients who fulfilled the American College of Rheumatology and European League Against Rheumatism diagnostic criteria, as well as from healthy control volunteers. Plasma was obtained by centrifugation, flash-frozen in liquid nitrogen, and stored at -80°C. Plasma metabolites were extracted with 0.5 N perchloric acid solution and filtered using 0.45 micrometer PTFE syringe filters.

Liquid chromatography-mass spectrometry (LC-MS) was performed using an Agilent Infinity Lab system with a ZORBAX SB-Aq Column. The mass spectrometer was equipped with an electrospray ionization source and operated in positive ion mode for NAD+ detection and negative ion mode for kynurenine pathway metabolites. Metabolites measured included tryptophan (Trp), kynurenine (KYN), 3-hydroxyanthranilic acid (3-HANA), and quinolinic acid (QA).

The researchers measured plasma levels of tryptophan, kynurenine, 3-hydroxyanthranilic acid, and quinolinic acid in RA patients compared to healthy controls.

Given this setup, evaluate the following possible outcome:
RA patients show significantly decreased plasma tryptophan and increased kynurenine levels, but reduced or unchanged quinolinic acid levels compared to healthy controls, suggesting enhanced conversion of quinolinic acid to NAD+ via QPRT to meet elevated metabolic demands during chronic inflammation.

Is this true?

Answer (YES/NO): NO